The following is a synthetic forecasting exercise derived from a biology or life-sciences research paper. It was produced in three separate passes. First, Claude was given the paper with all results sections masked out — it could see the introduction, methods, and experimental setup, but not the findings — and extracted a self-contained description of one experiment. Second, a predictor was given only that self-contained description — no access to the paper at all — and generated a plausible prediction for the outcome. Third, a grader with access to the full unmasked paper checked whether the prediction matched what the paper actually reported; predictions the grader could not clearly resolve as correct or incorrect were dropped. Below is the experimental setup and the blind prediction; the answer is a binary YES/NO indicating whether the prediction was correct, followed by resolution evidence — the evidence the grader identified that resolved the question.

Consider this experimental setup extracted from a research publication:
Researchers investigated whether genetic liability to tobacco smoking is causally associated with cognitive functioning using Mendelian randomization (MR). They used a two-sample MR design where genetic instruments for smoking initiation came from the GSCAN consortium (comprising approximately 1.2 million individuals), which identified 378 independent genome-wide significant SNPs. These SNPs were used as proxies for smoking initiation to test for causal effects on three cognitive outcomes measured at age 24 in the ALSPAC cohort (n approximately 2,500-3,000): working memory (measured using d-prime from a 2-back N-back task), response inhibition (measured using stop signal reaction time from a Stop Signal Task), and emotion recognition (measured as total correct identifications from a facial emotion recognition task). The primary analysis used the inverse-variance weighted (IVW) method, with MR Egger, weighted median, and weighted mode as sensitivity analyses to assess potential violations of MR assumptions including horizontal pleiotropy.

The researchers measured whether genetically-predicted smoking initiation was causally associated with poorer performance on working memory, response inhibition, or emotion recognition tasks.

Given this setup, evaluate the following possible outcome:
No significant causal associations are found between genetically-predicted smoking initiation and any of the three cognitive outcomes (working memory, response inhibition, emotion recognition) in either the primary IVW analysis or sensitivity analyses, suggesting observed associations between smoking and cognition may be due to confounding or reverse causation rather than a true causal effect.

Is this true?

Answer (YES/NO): YES